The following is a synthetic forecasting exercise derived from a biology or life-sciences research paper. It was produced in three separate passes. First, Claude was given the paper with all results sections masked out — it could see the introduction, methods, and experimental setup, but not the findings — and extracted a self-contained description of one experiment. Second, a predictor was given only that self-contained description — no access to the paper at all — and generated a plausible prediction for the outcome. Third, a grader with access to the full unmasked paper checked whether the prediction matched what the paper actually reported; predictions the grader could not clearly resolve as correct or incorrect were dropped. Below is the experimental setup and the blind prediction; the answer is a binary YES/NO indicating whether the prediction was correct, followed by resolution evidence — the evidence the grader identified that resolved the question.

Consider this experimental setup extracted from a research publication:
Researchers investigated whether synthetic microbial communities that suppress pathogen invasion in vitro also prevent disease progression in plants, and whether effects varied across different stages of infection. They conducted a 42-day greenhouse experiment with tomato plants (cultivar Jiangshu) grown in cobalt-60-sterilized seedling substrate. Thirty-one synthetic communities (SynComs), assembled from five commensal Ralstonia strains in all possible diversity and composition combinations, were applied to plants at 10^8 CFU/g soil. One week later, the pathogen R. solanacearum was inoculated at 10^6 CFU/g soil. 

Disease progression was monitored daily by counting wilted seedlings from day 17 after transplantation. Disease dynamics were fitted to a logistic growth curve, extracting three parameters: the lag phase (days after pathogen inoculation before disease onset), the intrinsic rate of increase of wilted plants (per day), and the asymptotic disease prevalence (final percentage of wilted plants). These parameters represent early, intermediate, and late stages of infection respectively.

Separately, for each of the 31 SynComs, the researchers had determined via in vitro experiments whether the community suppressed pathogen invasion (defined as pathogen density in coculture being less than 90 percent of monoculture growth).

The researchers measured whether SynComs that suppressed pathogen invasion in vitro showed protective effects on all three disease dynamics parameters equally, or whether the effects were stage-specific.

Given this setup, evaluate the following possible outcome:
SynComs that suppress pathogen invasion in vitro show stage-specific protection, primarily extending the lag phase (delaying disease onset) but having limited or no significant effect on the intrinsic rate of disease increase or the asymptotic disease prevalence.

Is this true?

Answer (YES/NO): NO